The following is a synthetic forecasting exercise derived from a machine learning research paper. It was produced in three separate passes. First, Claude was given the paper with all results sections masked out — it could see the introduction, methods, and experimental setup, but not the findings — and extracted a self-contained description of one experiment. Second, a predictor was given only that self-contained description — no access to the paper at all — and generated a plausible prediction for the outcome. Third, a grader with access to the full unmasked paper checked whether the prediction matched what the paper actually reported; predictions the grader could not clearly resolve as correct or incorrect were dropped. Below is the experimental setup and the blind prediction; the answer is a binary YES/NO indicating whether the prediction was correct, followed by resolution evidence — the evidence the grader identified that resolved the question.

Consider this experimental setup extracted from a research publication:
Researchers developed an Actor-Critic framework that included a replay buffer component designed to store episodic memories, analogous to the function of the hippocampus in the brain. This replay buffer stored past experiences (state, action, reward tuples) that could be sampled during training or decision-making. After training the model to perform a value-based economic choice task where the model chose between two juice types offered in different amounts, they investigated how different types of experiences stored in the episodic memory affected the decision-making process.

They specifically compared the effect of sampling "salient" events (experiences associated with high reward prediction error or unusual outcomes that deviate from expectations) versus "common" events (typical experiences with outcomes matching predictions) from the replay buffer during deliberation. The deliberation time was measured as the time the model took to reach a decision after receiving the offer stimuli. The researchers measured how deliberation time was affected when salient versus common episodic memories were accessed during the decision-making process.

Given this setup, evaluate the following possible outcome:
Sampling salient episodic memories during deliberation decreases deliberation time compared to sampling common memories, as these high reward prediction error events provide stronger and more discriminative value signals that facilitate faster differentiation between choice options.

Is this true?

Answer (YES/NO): YES